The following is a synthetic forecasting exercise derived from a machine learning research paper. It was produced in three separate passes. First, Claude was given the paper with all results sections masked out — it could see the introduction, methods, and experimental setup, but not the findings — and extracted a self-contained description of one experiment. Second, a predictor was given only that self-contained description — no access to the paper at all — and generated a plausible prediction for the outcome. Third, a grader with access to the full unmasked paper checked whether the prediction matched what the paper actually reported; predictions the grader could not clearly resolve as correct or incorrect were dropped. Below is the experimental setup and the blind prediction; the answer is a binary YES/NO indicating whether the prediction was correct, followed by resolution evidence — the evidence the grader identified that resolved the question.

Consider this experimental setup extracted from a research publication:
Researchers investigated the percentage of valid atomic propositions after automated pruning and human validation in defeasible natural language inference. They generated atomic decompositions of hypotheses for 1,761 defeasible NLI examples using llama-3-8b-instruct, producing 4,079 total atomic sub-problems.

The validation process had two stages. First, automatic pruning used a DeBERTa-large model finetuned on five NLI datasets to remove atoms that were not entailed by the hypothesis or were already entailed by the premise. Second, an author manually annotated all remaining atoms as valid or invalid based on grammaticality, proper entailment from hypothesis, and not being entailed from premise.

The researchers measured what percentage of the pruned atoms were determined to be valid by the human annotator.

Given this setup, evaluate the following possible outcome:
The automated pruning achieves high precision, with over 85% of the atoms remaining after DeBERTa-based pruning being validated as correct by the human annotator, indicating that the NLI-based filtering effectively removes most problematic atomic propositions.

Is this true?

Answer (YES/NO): YES